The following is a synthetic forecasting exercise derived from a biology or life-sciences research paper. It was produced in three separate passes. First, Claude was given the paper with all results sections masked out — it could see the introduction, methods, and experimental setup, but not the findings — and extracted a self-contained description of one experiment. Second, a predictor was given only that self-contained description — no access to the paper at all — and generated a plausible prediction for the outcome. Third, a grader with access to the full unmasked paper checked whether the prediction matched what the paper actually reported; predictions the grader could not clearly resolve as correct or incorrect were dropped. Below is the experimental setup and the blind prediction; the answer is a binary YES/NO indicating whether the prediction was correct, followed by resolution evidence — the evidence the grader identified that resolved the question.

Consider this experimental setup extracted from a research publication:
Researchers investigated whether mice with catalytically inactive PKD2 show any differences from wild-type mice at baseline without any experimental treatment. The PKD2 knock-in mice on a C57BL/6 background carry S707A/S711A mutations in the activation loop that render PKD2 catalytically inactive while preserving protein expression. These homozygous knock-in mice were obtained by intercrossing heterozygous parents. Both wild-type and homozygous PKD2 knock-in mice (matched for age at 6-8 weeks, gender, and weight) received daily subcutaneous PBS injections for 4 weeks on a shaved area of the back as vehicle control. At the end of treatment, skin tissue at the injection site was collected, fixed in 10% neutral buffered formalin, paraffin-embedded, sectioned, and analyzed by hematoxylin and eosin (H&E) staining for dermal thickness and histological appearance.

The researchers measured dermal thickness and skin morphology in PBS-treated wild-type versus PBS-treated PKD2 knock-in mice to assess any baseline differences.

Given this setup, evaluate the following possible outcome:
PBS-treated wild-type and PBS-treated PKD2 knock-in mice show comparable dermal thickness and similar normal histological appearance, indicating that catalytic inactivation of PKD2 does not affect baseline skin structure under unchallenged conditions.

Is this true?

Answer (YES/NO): NO